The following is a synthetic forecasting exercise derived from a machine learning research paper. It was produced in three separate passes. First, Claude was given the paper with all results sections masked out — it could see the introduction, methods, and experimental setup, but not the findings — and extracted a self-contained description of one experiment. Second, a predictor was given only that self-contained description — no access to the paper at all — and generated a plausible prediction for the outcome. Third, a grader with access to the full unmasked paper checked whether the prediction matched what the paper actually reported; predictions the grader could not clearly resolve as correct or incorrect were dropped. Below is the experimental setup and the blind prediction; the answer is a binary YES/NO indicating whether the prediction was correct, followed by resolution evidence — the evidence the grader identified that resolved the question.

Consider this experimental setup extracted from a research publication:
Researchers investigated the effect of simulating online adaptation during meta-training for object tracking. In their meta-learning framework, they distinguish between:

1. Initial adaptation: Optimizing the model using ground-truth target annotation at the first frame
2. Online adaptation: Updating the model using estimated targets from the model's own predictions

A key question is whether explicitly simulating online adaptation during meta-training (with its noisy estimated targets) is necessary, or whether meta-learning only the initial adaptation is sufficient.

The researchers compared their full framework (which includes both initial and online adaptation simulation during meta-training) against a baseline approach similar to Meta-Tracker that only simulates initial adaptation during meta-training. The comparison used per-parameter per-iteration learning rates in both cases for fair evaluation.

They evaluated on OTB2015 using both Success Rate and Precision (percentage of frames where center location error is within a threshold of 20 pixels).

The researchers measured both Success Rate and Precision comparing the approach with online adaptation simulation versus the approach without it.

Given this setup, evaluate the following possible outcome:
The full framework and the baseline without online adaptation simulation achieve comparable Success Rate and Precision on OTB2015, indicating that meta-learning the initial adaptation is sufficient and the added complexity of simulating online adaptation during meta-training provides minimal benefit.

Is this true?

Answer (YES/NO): NO